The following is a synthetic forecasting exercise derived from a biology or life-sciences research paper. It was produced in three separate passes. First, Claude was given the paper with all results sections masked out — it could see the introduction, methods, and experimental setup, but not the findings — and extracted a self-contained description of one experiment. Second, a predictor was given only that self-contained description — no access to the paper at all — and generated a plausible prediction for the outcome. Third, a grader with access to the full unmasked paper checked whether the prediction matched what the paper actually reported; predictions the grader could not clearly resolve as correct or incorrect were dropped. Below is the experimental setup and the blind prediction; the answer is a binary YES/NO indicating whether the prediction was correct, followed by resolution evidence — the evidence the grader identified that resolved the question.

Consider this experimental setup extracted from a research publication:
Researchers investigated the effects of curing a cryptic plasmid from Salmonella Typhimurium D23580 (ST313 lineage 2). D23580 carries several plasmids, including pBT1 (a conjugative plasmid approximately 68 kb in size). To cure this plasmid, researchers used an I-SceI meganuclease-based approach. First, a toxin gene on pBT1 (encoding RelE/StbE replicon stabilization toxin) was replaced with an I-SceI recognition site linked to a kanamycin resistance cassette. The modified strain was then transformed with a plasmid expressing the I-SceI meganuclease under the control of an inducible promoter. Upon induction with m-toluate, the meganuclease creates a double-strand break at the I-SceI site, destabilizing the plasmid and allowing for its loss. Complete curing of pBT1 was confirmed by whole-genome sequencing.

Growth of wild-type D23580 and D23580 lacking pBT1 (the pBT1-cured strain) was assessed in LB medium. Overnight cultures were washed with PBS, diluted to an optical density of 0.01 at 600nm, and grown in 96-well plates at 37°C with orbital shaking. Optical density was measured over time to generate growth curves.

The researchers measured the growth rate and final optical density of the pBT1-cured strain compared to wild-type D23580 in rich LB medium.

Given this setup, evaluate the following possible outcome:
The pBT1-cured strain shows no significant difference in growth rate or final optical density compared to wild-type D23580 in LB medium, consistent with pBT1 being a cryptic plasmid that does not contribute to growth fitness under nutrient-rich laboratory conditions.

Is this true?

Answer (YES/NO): YES